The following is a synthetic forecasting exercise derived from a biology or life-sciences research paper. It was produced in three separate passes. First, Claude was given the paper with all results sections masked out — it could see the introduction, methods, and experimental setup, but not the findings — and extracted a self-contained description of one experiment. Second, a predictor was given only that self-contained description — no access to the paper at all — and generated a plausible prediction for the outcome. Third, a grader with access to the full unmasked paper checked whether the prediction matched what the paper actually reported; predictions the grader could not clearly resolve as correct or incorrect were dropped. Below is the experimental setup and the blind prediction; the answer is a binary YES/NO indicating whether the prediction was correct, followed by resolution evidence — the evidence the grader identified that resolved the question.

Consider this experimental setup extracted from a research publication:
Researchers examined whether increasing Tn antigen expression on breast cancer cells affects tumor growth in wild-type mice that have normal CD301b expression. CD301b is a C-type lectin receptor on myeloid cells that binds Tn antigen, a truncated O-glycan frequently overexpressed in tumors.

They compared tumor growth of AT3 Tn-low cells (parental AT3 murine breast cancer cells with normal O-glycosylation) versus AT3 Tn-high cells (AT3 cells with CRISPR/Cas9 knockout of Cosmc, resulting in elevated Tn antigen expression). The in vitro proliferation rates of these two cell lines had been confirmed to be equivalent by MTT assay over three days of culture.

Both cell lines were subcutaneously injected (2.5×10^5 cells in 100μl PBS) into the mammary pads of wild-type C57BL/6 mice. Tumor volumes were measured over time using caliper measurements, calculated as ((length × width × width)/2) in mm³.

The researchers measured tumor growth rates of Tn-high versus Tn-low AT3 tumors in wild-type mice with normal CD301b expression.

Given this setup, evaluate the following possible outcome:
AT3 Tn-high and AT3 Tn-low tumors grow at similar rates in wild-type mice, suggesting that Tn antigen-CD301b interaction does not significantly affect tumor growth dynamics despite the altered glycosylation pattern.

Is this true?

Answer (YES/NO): NO